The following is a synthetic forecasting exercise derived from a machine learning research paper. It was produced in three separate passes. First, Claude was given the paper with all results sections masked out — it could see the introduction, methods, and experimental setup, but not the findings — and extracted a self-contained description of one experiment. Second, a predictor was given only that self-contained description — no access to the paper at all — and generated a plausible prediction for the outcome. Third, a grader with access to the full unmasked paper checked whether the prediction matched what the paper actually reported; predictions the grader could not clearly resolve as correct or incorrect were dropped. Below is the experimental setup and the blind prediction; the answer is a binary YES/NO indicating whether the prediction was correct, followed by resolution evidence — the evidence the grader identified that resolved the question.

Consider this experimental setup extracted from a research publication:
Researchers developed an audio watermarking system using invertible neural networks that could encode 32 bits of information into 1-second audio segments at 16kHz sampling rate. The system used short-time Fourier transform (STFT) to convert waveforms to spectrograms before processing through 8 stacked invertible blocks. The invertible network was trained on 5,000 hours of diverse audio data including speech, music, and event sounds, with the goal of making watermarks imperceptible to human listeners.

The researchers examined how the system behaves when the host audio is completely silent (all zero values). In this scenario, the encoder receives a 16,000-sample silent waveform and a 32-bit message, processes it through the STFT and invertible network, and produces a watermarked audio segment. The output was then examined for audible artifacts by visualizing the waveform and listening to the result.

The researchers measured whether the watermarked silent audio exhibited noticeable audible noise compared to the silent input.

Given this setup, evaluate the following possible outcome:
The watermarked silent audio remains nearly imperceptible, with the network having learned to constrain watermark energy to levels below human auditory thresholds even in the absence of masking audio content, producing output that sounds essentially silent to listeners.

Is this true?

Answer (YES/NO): NO